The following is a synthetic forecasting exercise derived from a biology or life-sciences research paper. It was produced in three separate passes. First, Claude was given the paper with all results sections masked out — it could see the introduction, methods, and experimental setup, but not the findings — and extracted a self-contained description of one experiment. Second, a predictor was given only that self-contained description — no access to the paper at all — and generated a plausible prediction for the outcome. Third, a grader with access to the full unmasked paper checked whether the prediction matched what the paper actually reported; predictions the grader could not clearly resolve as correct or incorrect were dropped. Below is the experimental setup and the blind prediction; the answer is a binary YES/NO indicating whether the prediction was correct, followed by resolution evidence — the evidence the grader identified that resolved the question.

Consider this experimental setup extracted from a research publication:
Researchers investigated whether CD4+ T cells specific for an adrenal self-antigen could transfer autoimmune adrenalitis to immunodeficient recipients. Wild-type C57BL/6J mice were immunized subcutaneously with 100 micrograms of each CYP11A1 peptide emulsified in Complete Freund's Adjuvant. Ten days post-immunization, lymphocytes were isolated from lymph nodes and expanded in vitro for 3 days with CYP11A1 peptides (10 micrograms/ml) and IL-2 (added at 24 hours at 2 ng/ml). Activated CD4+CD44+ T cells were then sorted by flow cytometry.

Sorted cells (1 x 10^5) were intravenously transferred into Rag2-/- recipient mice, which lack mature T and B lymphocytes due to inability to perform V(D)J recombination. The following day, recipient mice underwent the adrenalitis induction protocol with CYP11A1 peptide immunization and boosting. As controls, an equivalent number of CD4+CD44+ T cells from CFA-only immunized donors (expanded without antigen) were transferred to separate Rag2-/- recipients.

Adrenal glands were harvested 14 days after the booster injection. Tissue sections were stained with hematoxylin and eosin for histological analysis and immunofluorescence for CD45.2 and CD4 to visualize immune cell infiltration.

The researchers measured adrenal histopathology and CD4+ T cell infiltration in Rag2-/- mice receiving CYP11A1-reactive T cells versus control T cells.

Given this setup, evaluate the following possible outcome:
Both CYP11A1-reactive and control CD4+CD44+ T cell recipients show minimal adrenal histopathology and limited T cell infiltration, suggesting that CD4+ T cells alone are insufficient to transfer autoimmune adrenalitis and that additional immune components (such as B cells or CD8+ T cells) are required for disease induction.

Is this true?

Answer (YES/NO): NO